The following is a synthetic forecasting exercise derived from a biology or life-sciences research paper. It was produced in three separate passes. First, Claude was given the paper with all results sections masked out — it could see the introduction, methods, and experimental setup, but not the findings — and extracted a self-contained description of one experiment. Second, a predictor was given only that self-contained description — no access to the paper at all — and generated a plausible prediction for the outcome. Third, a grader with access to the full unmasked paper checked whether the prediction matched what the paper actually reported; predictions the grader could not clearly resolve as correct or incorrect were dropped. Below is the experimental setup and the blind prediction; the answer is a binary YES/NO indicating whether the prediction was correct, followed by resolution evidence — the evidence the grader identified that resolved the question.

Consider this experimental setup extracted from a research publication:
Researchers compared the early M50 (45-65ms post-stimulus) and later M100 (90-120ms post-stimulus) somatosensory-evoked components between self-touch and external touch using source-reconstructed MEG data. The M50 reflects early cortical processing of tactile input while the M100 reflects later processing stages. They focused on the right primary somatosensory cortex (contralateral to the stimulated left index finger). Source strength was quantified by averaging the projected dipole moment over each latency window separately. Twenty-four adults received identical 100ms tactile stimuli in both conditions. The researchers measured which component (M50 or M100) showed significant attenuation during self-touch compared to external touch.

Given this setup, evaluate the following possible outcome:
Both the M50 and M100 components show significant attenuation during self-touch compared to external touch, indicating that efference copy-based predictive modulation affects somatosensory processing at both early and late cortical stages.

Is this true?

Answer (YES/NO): YES